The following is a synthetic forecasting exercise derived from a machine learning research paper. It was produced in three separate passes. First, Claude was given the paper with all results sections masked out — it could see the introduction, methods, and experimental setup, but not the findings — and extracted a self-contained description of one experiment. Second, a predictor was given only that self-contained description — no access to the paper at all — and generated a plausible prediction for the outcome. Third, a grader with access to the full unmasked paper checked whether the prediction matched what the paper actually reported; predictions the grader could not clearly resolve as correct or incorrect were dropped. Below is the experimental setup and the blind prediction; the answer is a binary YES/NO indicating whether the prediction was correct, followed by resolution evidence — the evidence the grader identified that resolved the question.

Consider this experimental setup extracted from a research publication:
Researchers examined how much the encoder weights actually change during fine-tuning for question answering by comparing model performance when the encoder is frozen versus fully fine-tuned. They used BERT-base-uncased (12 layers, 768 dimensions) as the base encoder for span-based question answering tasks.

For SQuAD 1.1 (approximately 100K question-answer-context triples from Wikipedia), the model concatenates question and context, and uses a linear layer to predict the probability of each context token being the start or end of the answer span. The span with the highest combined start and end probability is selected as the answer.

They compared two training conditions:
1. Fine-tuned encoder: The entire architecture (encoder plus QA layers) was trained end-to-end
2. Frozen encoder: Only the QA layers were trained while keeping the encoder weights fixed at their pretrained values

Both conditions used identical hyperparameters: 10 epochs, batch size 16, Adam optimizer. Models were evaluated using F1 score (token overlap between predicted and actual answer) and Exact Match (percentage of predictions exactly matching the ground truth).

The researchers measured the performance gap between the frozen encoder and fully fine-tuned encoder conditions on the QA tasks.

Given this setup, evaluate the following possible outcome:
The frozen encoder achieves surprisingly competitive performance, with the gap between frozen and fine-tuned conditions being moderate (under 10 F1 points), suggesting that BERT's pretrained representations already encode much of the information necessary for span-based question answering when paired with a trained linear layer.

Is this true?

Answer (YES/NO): NO